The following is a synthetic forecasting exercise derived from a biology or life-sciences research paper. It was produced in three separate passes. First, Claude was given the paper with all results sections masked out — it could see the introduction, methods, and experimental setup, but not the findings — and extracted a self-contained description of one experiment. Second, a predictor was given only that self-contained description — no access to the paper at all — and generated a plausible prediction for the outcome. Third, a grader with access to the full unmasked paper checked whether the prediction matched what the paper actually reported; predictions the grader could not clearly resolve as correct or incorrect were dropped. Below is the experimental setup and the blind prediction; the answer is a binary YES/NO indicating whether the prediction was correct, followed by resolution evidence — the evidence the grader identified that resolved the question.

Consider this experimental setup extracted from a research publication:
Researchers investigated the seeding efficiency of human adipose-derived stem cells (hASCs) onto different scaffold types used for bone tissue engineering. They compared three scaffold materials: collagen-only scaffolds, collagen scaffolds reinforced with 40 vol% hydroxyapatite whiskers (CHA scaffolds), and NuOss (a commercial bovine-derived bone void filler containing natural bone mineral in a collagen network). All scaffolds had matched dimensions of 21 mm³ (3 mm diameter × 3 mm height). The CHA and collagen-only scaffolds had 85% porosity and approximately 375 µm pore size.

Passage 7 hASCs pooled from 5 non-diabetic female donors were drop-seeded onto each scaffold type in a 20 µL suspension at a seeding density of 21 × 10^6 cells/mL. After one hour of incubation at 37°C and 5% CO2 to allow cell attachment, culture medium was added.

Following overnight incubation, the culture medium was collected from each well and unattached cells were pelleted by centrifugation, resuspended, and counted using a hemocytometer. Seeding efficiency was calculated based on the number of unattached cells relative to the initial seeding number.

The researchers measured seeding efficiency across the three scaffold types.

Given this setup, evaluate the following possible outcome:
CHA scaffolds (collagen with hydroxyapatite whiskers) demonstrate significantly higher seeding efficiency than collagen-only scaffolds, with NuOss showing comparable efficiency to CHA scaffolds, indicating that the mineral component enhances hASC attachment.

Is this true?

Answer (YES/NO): NO